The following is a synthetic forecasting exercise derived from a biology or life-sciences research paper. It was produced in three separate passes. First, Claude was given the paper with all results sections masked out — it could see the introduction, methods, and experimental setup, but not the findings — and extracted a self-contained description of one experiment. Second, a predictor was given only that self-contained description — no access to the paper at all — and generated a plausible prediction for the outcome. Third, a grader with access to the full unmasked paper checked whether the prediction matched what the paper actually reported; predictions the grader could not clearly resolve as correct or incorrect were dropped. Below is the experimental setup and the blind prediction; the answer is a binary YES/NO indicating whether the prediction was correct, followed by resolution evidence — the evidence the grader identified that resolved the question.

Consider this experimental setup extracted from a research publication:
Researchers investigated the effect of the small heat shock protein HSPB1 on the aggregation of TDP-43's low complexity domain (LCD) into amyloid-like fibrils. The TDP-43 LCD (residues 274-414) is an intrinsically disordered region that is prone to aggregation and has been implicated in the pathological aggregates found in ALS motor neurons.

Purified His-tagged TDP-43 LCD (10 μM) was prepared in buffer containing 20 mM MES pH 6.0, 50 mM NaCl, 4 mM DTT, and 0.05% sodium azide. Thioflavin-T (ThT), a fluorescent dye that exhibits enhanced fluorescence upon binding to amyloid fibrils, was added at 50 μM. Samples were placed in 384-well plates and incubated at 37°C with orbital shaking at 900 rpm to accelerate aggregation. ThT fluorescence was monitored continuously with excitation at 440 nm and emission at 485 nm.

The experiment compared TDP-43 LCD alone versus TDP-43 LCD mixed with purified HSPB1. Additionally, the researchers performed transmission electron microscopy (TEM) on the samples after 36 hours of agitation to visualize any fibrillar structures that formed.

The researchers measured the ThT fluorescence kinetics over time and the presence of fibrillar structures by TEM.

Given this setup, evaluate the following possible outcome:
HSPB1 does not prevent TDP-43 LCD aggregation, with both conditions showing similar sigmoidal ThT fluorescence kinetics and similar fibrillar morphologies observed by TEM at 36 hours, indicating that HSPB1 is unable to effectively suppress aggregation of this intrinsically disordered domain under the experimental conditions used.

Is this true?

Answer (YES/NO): NO